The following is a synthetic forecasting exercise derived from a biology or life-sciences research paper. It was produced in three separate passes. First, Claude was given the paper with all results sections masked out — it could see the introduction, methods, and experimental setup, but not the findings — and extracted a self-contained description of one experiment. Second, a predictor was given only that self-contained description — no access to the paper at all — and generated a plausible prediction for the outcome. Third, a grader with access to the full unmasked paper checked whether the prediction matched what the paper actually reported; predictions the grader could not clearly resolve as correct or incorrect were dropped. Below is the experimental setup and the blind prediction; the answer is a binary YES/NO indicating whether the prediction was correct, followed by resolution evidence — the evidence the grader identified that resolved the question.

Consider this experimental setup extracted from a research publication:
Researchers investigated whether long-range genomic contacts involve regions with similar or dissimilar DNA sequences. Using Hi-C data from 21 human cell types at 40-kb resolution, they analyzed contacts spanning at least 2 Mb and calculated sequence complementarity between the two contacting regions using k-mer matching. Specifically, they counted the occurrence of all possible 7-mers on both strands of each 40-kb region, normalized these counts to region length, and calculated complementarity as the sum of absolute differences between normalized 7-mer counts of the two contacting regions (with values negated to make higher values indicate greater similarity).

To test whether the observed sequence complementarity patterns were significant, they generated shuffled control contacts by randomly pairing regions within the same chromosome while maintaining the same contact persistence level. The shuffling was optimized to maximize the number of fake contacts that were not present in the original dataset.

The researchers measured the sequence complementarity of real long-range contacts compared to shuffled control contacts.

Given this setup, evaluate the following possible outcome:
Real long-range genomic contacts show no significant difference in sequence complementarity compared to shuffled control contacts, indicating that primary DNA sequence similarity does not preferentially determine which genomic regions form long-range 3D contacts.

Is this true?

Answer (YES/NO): NO